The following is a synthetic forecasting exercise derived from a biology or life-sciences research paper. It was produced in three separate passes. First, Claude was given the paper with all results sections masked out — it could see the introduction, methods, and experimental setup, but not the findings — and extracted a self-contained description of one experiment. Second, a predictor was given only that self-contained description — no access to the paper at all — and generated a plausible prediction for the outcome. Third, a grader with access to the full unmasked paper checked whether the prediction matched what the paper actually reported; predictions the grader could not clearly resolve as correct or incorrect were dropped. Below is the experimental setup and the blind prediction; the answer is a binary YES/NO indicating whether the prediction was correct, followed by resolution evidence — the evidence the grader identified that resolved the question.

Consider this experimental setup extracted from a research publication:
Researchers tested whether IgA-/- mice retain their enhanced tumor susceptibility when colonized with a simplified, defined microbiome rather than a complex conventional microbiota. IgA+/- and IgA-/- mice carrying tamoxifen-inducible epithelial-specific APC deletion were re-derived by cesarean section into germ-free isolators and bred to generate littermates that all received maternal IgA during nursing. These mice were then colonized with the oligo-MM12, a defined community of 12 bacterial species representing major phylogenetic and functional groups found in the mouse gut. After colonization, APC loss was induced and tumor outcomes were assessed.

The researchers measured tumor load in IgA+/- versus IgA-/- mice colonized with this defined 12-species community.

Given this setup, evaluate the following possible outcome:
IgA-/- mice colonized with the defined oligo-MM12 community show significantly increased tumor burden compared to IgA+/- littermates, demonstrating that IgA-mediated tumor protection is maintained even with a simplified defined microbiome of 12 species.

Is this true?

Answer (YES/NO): YES